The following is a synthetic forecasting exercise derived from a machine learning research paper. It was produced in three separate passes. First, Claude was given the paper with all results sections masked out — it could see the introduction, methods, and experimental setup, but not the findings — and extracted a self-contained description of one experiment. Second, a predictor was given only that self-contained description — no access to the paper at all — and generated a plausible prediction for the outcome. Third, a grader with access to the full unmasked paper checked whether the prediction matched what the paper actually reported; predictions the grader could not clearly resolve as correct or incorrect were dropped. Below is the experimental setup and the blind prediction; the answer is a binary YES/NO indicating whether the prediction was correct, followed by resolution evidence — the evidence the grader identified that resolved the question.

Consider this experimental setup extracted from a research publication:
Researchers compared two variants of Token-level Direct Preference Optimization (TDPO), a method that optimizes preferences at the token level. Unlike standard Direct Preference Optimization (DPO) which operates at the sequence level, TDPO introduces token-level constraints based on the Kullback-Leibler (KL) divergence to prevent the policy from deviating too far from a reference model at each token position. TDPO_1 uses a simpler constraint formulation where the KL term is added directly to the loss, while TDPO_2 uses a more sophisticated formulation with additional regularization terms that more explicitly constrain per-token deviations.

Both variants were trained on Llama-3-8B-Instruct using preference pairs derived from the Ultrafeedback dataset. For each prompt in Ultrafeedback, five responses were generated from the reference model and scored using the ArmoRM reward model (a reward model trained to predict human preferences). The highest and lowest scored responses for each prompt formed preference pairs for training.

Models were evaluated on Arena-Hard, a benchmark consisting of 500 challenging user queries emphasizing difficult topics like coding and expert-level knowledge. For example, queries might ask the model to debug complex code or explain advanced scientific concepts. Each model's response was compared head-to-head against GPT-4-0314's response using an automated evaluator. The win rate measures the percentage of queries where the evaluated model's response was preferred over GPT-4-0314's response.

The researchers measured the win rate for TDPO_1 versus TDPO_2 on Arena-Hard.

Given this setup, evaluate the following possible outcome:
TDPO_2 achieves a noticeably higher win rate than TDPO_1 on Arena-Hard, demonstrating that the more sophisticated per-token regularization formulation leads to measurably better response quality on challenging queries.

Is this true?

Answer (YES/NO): YES